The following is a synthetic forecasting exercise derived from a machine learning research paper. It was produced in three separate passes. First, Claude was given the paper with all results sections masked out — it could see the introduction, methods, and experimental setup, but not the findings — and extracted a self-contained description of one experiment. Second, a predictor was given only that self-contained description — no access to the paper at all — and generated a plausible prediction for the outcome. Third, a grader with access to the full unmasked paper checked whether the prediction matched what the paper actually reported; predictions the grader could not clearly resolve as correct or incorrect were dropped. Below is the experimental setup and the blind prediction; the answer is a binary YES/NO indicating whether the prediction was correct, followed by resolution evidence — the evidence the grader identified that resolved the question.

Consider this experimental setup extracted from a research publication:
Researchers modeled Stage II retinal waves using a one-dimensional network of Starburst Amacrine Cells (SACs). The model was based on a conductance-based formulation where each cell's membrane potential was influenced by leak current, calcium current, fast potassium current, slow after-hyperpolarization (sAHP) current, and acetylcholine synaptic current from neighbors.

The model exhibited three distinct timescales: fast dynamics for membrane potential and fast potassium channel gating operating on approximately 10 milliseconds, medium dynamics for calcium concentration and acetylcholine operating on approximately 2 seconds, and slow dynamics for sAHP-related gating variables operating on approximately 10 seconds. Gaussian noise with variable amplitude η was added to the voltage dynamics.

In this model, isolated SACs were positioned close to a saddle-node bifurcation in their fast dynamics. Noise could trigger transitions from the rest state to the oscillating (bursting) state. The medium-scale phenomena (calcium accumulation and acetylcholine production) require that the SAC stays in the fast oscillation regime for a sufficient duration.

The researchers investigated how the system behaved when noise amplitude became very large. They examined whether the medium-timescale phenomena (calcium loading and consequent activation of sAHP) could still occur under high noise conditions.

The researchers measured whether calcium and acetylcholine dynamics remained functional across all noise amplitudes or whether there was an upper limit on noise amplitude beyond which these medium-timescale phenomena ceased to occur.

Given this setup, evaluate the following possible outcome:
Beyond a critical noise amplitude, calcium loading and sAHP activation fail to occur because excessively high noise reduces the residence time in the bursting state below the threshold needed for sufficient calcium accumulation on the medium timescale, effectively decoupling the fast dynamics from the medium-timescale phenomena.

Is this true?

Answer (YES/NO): YES